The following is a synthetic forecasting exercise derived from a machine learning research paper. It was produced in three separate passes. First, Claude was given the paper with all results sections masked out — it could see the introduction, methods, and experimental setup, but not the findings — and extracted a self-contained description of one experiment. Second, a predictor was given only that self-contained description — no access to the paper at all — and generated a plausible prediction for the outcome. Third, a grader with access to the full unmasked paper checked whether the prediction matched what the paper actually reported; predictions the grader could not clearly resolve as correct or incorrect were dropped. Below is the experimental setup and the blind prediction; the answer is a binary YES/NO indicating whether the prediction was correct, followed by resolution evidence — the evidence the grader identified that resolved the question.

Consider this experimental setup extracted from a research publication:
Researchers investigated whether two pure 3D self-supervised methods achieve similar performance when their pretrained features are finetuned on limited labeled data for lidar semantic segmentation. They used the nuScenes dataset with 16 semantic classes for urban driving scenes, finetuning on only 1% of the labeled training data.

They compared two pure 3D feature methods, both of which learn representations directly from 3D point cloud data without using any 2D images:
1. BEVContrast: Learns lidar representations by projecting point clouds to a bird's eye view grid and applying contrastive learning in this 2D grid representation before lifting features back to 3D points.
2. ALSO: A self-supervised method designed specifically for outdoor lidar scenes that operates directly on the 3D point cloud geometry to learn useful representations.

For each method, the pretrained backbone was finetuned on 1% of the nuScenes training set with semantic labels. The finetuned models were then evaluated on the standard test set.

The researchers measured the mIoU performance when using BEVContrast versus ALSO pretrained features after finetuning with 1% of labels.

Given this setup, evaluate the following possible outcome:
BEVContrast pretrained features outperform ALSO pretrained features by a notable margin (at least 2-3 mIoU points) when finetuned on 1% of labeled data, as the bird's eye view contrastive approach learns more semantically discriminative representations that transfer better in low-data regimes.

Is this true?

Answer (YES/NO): NO